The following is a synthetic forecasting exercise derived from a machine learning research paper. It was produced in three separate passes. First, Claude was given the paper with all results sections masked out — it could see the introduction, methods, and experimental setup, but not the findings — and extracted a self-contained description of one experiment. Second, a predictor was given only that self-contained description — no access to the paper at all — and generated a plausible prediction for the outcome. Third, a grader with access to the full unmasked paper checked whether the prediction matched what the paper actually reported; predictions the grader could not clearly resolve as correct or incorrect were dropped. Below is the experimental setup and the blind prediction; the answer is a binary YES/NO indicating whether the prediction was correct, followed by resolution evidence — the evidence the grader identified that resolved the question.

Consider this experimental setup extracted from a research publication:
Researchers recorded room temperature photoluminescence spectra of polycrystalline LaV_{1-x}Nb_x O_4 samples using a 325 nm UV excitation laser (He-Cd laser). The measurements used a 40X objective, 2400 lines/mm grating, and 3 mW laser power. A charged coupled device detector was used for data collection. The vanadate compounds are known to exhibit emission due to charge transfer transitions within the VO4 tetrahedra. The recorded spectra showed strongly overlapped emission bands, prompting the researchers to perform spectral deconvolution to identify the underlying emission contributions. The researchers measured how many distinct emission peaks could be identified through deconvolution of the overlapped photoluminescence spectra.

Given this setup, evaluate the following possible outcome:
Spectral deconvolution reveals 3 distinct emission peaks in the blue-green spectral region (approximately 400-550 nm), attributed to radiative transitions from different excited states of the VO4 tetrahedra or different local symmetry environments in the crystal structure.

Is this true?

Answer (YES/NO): NO